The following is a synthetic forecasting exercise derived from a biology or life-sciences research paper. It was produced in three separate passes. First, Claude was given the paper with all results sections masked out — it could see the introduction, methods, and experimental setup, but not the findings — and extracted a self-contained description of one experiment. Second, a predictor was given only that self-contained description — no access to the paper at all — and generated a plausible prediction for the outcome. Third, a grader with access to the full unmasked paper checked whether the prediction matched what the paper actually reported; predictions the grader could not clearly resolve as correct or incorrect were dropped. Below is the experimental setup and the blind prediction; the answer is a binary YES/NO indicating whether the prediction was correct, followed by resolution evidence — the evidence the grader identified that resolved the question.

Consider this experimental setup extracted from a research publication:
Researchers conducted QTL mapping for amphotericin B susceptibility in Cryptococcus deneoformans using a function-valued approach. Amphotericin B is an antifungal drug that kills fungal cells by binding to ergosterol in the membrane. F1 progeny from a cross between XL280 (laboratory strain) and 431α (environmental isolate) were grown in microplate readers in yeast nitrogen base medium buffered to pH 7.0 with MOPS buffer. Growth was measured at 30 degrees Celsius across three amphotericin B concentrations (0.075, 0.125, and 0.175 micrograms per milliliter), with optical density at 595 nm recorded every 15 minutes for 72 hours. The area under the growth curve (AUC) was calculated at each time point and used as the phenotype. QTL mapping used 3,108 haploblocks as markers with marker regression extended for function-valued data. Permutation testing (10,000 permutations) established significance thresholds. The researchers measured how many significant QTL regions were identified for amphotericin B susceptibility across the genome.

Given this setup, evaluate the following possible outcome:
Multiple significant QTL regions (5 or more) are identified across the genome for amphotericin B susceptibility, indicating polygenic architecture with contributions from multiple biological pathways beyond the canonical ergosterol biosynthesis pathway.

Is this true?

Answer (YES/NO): NO